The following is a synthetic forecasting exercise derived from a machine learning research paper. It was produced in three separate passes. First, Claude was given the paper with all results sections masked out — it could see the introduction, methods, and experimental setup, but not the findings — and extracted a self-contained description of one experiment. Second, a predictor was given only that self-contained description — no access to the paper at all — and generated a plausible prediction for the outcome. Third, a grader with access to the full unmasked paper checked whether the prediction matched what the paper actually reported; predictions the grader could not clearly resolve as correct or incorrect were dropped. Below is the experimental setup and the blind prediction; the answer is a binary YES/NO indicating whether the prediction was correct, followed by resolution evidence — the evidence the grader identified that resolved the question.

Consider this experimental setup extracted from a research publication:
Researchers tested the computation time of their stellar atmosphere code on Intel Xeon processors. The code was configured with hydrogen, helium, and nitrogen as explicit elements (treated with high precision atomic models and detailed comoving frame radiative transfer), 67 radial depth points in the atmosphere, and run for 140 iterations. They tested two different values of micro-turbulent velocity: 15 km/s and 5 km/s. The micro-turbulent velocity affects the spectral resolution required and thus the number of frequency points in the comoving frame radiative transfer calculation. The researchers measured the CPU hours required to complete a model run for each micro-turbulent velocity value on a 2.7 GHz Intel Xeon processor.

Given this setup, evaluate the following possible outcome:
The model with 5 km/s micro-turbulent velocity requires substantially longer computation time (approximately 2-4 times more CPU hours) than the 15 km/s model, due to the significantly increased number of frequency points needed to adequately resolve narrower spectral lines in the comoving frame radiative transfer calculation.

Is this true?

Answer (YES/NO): YES